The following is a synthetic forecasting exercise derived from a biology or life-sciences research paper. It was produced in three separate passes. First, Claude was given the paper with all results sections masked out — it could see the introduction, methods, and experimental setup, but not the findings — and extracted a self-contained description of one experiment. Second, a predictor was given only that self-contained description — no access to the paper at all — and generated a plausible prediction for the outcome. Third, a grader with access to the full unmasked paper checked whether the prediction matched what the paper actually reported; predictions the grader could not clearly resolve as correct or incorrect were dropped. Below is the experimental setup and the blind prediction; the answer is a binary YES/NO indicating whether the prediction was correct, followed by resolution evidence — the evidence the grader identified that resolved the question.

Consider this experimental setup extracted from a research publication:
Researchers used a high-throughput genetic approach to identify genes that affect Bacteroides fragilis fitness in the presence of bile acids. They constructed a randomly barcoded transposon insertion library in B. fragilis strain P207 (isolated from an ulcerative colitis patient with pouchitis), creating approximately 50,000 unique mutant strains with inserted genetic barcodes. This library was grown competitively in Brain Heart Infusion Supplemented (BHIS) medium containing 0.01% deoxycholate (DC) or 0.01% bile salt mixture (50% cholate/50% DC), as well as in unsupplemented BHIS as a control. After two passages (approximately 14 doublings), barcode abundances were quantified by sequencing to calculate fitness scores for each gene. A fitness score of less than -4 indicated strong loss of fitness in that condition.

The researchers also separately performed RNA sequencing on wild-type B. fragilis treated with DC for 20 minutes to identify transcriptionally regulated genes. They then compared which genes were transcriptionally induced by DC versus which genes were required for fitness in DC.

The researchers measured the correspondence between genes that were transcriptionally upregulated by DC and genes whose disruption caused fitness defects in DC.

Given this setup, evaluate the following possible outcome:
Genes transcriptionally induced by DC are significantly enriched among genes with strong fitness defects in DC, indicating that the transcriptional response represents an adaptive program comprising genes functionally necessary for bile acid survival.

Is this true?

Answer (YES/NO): NO